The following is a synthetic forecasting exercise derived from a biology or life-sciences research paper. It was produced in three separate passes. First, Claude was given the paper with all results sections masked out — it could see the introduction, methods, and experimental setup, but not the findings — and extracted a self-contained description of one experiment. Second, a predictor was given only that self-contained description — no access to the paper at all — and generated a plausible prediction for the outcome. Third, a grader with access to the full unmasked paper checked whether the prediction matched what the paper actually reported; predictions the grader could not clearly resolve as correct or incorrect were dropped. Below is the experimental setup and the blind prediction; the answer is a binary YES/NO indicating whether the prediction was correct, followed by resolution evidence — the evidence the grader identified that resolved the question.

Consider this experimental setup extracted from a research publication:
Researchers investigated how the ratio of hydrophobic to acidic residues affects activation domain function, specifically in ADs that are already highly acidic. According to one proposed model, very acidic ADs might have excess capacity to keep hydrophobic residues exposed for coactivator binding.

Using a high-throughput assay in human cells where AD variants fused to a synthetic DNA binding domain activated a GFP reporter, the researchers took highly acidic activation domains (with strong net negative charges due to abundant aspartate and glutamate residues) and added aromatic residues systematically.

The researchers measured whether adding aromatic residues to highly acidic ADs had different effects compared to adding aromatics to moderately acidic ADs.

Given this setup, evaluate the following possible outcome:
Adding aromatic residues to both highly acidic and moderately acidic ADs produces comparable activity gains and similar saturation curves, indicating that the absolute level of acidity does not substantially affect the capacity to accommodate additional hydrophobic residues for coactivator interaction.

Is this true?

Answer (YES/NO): NO